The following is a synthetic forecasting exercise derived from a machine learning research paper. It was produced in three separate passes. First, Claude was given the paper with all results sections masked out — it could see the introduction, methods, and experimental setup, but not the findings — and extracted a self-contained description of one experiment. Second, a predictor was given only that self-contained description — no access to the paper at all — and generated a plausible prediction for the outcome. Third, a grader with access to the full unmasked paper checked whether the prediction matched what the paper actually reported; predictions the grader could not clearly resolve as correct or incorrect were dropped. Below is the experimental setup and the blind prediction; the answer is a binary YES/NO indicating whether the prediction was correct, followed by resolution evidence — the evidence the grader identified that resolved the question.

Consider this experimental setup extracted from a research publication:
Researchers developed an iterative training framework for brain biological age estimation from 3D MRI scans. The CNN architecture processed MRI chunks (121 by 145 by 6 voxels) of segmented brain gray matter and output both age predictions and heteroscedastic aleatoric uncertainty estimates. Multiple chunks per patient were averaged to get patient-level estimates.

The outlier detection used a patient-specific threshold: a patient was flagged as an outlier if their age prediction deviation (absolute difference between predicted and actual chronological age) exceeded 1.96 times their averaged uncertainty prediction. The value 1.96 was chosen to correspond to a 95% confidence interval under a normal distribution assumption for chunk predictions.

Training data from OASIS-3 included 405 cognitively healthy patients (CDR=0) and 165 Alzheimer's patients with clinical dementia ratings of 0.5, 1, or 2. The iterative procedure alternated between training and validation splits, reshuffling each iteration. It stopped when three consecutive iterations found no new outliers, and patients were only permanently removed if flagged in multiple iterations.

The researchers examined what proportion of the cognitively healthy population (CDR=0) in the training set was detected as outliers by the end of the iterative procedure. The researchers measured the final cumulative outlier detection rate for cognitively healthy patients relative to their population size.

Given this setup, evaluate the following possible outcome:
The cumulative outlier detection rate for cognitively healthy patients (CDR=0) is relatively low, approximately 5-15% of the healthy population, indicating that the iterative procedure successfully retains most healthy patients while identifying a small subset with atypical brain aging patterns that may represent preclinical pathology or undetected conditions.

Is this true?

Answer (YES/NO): NO